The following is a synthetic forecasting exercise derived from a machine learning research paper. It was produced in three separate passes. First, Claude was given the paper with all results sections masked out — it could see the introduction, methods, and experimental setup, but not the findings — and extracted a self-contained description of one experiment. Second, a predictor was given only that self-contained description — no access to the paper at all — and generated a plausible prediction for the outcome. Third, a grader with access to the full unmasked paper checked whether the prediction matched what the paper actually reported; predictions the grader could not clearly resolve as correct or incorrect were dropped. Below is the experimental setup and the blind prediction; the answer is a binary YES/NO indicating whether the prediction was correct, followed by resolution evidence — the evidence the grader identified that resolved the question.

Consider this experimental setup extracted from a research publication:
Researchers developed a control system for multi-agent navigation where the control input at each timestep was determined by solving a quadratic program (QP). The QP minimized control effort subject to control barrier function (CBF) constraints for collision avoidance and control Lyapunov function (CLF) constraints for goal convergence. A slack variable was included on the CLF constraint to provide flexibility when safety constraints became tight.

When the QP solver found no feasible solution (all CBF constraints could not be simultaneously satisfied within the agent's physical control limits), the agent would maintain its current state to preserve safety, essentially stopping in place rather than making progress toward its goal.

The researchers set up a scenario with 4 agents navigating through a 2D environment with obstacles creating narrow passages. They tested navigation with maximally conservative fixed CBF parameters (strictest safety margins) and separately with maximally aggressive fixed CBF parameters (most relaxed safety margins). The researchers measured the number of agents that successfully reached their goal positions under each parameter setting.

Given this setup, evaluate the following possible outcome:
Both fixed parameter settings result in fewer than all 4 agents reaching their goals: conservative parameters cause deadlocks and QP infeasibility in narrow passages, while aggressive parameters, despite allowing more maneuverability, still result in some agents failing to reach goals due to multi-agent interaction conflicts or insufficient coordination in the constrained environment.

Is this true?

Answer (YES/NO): YES